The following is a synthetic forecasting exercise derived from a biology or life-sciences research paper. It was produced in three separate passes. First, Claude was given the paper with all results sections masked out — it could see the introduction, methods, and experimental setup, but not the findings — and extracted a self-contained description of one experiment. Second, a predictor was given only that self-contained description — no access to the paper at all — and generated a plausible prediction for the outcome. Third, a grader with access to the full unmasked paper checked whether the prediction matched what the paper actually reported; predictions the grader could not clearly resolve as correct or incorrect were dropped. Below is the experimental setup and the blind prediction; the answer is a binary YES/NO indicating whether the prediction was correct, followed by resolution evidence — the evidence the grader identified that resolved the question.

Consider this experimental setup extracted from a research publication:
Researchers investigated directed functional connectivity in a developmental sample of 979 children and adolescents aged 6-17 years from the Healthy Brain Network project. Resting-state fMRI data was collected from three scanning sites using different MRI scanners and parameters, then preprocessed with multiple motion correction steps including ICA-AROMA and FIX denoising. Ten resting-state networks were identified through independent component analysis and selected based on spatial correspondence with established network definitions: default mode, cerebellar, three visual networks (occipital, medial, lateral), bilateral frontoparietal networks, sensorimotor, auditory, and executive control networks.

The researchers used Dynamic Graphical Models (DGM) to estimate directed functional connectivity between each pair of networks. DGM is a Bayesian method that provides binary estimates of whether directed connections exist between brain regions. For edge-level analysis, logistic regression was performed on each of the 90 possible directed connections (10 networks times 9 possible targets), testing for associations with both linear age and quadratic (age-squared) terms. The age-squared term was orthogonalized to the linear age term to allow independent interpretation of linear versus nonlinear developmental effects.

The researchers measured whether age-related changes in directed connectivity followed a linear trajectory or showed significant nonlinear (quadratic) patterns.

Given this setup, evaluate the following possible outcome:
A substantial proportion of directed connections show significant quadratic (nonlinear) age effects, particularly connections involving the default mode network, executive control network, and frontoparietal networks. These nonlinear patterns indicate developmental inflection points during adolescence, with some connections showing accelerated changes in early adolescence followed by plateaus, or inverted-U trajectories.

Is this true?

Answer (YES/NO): NO